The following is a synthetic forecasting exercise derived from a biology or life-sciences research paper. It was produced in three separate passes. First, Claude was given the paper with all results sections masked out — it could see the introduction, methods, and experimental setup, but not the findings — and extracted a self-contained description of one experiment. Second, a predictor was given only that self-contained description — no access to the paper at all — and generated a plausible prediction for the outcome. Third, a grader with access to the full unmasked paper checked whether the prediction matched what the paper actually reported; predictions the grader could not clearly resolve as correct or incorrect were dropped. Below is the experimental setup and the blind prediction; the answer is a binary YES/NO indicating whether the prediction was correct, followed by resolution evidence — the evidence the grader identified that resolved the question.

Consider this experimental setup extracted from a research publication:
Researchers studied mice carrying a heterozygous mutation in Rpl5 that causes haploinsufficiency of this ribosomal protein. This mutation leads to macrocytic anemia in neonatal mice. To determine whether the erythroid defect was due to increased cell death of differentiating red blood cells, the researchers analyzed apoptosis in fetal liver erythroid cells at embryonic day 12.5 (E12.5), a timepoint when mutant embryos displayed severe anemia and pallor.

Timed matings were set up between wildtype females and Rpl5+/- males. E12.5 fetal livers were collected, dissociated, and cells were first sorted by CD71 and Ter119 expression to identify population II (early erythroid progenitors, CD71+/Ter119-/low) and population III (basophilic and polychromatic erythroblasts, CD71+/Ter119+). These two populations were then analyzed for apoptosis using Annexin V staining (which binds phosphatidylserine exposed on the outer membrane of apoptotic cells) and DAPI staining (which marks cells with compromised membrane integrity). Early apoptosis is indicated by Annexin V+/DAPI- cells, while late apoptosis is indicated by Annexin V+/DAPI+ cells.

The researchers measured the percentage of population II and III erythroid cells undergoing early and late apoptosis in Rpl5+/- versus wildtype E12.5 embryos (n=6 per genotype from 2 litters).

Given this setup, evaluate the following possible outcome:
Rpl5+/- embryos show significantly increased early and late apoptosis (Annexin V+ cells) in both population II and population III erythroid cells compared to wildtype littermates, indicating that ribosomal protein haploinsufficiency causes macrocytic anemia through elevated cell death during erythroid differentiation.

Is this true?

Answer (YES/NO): NO